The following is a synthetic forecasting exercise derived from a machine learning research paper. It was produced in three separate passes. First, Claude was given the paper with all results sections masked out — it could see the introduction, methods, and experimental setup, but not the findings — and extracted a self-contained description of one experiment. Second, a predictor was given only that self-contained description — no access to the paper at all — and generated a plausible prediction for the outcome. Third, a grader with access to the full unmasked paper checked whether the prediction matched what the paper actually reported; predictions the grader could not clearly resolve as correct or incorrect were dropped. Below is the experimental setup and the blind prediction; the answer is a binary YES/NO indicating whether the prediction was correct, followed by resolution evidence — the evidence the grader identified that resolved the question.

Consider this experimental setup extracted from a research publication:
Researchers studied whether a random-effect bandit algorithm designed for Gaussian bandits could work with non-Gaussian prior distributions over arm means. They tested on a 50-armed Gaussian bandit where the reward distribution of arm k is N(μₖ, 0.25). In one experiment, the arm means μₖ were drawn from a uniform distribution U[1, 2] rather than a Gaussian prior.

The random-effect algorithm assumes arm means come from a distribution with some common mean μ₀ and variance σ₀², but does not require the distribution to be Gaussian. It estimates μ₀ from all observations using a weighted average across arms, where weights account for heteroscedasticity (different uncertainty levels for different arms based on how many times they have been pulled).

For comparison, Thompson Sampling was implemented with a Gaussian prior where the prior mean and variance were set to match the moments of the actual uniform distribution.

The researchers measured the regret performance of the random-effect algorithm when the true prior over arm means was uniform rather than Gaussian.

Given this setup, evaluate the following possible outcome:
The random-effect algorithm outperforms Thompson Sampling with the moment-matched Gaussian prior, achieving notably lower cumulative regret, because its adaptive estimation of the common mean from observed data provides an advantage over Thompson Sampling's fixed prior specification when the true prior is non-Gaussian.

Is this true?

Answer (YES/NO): YES